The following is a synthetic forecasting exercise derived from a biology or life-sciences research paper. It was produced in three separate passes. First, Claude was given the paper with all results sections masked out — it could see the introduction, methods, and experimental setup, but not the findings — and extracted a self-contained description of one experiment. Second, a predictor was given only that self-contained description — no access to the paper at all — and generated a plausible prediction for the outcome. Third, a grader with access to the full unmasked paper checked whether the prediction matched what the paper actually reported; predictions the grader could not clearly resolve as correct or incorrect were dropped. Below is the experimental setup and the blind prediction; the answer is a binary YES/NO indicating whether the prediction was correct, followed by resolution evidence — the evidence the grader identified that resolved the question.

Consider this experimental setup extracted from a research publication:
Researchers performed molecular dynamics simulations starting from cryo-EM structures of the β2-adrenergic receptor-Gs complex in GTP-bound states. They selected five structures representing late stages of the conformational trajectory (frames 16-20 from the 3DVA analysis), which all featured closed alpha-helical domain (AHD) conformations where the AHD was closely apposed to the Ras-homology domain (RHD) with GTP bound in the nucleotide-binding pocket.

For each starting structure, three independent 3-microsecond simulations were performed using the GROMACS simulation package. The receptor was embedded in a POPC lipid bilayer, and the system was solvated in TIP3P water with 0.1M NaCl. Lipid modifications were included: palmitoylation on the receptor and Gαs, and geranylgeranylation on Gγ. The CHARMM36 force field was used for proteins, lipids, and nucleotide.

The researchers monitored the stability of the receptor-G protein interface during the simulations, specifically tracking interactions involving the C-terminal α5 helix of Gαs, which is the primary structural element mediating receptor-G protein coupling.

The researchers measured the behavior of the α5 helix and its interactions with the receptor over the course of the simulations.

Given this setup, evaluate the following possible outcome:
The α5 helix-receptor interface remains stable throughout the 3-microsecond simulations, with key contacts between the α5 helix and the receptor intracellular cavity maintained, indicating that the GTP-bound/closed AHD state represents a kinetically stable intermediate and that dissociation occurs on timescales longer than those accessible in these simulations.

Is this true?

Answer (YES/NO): NO